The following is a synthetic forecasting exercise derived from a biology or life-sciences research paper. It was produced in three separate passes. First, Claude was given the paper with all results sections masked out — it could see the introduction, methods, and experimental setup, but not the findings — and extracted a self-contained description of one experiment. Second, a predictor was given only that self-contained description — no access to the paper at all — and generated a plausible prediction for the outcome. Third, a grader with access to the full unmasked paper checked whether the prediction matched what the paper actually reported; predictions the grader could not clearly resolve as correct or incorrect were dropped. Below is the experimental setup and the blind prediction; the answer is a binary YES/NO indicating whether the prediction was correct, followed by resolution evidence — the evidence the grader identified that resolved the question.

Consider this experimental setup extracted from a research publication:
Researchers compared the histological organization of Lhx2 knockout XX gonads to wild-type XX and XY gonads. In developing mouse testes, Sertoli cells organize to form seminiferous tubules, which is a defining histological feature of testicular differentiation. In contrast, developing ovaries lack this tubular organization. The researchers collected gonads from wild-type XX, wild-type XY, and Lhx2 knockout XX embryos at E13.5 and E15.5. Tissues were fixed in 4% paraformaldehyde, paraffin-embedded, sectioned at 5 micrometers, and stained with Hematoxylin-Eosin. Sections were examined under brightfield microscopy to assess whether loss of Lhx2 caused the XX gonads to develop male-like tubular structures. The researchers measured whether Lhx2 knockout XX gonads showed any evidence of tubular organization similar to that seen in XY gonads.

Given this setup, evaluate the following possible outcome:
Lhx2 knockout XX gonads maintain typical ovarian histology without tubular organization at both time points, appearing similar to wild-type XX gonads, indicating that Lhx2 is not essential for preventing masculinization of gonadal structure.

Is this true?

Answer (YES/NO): YES